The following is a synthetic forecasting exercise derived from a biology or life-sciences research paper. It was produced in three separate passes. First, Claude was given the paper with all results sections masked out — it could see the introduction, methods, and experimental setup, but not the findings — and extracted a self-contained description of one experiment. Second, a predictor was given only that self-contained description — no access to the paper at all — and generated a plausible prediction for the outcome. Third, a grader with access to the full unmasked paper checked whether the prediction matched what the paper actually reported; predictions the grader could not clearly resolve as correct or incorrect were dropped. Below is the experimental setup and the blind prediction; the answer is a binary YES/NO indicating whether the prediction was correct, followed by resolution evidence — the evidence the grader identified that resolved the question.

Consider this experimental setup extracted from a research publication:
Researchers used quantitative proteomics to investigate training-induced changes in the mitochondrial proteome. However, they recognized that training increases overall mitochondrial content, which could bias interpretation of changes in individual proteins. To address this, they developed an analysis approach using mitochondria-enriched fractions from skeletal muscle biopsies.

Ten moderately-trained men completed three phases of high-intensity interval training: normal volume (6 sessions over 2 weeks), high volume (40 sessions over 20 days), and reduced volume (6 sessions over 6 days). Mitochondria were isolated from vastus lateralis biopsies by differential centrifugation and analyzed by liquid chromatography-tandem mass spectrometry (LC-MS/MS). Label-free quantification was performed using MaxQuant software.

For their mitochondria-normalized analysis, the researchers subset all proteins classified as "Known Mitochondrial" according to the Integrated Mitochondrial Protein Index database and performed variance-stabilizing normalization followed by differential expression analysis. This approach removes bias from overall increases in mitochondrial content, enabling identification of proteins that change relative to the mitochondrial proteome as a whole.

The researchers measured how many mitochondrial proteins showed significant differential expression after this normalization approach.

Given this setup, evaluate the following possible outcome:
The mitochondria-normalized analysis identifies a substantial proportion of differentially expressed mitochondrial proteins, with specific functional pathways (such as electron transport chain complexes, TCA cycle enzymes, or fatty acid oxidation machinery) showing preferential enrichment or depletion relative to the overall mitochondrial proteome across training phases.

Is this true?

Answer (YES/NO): YES